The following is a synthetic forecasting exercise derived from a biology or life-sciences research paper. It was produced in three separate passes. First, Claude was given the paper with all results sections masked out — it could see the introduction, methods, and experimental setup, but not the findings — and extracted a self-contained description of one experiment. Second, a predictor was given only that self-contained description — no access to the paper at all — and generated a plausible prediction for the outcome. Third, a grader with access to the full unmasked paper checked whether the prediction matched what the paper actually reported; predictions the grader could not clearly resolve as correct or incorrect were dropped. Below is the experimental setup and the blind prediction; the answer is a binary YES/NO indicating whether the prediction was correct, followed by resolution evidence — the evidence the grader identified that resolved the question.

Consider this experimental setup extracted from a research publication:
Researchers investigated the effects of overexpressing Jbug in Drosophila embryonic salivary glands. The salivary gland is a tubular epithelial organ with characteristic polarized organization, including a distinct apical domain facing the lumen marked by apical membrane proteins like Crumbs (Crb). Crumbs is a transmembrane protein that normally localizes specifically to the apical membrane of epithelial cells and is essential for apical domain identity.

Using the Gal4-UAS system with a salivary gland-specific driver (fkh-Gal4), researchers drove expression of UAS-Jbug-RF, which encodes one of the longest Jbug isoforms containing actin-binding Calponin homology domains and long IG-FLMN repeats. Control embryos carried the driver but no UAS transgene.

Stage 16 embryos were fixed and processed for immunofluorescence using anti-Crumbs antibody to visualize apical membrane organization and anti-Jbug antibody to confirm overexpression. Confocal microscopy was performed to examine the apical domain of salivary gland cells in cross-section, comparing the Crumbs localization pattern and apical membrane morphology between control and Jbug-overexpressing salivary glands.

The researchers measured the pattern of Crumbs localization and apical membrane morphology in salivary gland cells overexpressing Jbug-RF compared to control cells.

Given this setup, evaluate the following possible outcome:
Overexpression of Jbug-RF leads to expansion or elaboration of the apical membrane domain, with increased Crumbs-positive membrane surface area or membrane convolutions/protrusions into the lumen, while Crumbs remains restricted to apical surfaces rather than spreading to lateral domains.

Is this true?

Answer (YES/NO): YES